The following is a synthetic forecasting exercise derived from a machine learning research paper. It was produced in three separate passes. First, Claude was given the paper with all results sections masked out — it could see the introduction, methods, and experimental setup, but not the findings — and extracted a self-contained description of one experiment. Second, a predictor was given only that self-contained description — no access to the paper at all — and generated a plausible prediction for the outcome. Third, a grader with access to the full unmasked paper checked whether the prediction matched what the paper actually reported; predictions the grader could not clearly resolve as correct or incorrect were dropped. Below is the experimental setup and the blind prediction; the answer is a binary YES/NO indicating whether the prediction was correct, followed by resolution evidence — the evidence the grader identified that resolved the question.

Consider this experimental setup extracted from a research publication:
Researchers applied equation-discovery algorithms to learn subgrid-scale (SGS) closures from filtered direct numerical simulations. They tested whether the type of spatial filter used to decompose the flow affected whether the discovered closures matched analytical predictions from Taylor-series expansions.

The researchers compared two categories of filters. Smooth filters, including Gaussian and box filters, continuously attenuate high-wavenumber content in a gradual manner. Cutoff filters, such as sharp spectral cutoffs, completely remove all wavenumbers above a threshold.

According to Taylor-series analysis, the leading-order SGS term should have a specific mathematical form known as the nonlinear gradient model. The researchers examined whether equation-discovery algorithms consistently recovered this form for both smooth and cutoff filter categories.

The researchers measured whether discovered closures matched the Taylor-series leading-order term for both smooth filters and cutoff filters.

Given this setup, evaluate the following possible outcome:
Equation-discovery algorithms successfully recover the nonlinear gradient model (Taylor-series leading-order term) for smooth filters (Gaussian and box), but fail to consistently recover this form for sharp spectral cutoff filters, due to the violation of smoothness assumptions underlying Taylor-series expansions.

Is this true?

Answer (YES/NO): YES